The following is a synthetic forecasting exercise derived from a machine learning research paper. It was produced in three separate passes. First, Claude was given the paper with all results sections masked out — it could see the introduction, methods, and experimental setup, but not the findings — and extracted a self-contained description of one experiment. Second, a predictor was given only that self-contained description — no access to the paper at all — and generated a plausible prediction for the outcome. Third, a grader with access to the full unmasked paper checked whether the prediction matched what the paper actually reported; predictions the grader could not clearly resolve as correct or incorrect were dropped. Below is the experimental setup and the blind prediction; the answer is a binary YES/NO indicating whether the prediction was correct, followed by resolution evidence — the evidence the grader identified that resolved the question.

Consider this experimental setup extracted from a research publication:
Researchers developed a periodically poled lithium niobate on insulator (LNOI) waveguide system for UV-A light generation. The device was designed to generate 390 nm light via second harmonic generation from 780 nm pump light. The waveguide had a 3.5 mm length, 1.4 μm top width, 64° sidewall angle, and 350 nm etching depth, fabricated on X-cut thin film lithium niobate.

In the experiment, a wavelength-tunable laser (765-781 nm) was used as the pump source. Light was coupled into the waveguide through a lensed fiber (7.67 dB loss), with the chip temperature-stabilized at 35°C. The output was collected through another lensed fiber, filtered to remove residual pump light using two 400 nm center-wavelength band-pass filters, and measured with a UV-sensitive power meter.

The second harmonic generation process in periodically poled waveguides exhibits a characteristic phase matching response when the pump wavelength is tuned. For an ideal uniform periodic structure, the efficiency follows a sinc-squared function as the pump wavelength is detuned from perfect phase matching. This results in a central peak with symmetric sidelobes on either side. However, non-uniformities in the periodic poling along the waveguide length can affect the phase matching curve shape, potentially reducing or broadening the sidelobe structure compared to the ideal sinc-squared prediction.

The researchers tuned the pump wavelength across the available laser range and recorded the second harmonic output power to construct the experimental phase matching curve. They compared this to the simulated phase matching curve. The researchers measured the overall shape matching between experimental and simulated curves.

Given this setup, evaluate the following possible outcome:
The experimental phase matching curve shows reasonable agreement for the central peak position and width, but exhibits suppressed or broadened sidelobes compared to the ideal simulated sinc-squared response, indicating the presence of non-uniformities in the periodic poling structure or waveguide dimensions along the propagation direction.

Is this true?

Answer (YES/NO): NO